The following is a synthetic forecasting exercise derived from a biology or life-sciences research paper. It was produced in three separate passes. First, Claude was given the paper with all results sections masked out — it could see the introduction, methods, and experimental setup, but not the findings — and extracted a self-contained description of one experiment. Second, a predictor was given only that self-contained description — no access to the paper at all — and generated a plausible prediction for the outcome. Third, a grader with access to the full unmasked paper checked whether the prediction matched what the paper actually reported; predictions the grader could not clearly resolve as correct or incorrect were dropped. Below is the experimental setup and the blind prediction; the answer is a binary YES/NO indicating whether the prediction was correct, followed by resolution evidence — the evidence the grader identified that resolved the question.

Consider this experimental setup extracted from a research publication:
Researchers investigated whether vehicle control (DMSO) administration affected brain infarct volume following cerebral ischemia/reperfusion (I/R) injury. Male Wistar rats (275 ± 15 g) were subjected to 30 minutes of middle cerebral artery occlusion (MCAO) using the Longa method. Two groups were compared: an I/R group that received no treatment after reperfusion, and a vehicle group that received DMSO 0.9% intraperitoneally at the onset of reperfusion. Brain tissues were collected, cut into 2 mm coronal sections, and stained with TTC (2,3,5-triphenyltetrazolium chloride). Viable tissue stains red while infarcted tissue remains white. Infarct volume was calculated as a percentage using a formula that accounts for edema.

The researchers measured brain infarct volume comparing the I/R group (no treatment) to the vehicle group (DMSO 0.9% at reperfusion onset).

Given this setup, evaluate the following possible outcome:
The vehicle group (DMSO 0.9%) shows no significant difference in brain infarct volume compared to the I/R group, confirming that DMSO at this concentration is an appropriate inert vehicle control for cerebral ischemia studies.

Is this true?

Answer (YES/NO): YES